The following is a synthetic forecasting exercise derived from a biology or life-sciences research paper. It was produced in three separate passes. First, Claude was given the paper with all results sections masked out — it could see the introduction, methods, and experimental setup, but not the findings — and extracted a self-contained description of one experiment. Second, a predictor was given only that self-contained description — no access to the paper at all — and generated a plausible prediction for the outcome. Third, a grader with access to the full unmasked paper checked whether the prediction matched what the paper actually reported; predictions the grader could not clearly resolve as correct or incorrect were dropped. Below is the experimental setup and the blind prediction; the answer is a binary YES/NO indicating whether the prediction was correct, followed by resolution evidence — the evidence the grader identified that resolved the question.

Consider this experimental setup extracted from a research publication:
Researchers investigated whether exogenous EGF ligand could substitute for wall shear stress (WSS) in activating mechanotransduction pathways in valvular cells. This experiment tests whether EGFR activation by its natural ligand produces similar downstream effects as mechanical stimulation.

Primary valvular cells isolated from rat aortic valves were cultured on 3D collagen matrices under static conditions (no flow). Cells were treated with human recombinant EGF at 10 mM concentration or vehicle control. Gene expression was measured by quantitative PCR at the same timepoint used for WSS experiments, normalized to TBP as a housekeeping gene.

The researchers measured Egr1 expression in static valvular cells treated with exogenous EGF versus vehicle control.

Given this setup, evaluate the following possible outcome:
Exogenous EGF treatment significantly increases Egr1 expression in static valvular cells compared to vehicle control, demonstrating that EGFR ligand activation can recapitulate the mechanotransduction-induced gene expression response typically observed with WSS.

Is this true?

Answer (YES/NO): NO